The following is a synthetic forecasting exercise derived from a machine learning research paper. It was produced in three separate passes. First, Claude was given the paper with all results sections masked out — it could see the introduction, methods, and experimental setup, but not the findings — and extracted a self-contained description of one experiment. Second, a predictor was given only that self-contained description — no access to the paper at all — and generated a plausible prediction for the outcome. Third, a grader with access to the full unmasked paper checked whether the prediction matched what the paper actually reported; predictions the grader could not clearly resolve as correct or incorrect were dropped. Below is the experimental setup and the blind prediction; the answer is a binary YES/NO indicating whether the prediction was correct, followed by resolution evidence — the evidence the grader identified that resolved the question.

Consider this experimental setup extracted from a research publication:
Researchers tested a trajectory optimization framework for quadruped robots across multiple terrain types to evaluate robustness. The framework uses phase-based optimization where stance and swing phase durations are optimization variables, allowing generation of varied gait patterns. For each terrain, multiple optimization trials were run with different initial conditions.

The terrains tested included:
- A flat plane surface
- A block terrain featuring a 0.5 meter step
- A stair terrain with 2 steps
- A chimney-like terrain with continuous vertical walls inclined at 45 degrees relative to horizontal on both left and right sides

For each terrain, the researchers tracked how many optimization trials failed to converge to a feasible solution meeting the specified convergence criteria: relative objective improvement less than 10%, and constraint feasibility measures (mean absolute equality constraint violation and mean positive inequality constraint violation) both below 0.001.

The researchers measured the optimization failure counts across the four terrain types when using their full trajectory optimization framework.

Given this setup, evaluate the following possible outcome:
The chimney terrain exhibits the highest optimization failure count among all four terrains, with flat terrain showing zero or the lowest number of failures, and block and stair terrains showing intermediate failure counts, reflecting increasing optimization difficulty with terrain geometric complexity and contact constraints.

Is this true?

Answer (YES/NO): NO